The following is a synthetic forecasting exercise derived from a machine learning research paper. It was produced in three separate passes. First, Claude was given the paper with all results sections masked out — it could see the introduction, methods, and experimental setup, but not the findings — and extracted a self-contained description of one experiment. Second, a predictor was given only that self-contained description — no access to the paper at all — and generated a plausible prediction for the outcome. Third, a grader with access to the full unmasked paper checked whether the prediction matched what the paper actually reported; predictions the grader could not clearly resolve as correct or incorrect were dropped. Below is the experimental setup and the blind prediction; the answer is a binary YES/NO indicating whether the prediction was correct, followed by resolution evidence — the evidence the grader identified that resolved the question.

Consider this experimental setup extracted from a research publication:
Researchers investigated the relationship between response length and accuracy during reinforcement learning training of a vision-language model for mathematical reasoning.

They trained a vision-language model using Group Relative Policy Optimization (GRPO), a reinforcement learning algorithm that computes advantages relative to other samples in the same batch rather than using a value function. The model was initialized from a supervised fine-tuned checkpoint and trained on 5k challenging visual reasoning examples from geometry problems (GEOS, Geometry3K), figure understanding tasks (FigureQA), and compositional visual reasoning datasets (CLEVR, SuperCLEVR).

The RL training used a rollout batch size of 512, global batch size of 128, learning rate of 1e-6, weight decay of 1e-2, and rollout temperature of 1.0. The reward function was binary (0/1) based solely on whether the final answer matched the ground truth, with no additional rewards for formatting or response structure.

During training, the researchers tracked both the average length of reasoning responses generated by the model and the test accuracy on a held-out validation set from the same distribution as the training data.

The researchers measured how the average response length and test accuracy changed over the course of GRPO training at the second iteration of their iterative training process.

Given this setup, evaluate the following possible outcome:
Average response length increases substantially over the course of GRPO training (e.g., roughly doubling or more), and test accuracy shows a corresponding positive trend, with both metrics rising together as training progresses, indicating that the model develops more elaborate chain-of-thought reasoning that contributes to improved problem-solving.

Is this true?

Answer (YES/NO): NO